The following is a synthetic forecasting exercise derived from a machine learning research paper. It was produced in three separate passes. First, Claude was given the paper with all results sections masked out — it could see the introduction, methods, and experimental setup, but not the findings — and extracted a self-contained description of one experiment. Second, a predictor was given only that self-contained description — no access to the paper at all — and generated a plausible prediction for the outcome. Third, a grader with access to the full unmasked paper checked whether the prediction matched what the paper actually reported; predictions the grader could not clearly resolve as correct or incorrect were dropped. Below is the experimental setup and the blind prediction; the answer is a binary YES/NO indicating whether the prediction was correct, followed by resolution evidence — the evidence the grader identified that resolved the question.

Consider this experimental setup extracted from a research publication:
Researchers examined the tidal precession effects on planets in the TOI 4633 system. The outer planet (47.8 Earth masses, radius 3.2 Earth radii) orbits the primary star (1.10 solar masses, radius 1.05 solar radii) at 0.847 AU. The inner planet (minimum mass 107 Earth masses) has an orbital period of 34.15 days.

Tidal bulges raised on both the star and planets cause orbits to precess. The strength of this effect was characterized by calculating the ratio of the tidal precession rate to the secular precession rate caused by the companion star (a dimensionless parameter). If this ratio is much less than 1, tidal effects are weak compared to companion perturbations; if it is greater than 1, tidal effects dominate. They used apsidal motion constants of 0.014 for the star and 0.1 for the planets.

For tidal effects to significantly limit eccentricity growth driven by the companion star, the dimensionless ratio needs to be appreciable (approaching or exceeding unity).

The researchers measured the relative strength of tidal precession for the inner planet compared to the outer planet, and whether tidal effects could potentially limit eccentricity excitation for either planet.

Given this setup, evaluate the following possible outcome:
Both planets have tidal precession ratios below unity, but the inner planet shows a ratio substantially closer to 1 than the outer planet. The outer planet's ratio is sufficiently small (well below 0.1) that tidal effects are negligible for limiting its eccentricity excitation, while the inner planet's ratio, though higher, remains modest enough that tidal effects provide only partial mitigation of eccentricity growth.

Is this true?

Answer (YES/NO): NO